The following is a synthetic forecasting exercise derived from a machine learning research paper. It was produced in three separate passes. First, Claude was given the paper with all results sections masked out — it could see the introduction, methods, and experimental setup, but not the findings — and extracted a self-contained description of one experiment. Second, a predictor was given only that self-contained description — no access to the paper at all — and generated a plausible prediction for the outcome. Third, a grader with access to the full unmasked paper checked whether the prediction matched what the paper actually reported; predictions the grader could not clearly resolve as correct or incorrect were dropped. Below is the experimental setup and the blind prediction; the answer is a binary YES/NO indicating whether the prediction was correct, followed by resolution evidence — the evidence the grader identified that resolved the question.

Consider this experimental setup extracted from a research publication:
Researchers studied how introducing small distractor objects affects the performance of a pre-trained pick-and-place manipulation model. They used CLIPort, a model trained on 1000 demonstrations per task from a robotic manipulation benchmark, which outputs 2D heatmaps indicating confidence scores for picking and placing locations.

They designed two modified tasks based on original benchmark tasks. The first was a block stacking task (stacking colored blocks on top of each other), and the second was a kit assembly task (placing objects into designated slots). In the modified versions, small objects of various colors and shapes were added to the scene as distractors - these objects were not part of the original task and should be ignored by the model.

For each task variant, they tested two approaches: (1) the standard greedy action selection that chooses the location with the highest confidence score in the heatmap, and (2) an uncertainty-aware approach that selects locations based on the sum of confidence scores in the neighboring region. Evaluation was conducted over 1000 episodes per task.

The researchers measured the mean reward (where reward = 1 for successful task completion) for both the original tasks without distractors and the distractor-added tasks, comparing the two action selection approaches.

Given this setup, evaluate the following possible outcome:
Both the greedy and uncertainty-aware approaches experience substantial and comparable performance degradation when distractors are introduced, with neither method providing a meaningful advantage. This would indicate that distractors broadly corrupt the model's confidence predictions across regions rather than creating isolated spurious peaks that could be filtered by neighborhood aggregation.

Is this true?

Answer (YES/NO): NO